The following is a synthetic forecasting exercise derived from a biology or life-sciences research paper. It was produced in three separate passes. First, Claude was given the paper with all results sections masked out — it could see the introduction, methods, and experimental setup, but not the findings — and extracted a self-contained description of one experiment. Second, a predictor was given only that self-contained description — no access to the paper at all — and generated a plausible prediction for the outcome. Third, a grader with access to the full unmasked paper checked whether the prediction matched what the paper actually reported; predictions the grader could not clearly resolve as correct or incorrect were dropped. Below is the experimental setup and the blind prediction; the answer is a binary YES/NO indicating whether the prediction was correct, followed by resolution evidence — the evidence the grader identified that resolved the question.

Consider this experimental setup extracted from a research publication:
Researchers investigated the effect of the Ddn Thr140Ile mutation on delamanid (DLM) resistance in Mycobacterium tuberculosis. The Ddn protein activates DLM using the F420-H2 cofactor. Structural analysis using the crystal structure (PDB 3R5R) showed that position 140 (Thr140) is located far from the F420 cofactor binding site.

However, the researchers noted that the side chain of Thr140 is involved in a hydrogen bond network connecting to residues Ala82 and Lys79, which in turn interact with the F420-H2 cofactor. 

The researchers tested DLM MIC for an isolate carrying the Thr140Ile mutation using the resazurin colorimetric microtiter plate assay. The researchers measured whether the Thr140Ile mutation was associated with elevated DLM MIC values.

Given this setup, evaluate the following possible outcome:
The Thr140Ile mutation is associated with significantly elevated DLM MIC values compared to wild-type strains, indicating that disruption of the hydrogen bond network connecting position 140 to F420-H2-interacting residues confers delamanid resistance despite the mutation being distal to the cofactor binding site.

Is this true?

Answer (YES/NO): YES